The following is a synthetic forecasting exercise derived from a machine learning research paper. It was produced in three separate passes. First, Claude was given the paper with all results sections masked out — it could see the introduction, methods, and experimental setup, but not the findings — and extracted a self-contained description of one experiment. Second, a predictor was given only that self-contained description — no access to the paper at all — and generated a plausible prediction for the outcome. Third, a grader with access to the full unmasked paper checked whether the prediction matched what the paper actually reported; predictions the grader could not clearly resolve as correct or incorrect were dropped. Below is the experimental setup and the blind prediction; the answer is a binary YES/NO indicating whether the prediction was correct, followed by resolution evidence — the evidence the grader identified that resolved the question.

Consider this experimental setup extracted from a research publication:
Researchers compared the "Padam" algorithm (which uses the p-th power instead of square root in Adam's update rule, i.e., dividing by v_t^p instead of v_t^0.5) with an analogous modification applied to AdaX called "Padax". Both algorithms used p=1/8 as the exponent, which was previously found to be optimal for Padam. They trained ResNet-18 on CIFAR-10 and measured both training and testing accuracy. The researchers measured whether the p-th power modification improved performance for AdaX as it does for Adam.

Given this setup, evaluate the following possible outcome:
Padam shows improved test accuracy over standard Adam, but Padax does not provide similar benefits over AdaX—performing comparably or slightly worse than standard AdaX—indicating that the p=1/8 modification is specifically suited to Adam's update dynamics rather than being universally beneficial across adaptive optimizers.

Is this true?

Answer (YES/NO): YES